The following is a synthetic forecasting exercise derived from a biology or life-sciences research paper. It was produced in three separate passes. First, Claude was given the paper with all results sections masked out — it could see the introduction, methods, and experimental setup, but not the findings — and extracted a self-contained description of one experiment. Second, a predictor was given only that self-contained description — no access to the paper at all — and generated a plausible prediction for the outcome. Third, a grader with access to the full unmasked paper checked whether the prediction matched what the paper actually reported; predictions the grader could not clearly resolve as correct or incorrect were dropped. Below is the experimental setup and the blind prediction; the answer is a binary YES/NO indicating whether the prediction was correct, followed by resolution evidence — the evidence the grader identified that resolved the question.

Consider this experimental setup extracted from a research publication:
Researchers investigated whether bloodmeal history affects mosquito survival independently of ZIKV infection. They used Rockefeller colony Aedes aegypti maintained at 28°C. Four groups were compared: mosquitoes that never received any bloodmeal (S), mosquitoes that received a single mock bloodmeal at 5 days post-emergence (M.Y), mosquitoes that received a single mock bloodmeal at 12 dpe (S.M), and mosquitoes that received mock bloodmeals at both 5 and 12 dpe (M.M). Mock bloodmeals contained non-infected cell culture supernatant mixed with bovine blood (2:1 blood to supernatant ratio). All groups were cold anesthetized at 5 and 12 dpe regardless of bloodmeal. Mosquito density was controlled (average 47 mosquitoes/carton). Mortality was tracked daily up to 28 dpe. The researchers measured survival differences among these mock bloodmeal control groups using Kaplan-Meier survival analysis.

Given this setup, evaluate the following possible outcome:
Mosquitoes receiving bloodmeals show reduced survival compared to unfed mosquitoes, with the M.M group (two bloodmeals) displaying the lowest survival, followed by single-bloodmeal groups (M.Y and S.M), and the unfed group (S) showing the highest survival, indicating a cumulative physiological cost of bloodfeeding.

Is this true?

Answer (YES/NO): NO